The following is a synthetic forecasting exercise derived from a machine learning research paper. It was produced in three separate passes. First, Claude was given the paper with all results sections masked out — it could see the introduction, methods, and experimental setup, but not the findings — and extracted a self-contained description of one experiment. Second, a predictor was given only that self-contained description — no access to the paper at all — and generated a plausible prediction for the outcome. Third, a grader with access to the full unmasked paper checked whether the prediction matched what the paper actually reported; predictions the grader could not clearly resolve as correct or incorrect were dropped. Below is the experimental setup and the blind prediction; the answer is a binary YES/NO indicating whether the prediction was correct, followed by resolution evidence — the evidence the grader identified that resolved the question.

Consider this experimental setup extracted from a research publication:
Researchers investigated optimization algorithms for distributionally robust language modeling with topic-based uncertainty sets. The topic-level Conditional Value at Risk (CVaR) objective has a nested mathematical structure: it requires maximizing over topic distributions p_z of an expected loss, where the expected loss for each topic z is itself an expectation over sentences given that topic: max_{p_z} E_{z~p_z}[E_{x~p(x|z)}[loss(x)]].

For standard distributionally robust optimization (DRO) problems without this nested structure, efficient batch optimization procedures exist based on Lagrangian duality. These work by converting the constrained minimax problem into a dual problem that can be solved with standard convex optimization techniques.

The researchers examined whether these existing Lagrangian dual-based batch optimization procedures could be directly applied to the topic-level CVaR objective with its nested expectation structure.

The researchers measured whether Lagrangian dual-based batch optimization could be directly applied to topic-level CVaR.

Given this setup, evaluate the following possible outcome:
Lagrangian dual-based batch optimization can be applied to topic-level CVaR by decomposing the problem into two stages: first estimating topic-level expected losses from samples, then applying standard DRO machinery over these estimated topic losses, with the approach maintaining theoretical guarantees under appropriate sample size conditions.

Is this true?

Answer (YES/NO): NO